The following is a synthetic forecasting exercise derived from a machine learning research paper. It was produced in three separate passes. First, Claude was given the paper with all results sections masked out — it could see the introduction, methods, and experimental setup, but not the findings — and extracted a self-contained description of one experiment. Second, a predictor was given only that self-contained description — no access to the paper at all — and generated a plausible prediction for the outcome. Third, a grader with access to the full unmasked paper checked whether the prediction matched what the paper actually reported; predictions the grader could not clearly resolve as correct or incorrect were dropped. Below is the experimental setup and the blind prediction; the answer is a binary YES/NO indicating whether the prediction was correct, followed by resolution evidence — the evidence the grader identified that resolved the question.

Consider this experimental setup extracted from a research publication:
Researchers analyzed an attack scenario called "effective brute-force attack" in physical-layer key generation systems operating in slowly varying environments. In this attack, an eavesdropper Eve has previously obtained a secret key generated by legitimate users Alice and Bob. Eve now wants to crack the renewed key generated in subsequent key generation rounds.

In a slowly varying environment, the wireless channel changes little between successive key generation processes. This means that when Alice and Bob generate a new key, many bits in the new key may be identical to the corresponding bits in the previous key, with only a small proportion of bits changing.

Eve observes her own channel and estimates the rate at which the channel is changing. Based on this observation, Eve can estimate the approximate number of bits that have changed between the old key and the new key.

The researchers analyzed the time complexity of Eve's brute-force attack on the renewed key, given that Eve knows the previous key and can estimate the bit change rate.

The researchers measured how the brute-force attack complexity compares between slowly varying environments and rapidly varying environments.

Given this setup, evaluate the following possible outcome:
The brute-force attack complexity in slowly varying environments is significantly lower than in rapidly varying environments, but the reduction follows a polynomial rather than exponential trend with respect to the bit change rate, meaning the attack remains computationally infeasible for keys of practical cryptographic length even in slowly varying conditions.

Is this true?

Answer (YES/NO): NO